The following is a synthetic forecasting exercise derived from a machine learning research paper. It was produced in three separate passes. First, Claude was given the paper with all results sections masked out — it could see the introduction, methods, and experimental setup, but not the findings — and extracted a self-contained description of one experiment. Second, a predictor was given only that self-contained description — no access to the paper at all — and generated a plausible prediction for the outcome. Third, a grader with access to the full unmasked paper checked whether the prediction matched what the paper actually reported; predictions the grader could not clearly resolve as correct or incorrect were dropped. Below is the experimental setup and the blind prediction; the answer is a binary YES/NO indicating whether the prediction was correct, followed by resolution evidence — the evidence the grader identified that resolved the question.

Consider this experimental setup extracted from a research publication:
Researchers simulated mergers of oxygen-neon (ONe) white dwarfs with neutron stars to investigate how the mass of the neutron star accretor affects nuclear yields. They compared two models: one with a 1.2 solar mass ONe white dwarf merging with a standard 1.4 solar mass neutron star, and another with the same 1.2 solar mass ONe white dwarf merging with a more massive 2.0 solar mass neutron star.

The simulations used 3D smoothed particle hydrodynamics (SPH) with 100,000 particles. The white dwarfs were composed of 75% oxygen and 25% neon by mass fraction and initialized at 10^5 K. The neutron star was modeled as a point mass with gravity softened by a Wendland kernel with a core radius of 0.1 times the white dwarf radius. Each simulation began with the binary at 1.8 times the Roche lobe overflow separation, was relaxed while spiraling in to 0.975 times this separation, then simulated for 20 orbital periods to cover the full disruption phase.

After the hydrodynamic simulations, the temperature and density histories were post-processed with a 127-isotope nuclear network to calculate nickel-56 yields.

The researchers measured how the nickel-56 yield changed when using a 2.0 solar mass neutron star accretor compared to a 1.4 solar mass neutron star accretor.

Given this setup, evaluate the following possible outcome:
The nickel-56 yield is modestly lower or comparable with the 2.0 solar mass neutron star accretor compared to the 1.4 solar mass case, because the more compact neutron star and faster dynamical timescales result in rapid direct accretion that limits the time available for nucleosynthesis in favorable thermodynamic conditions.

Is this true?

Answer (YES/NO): NO